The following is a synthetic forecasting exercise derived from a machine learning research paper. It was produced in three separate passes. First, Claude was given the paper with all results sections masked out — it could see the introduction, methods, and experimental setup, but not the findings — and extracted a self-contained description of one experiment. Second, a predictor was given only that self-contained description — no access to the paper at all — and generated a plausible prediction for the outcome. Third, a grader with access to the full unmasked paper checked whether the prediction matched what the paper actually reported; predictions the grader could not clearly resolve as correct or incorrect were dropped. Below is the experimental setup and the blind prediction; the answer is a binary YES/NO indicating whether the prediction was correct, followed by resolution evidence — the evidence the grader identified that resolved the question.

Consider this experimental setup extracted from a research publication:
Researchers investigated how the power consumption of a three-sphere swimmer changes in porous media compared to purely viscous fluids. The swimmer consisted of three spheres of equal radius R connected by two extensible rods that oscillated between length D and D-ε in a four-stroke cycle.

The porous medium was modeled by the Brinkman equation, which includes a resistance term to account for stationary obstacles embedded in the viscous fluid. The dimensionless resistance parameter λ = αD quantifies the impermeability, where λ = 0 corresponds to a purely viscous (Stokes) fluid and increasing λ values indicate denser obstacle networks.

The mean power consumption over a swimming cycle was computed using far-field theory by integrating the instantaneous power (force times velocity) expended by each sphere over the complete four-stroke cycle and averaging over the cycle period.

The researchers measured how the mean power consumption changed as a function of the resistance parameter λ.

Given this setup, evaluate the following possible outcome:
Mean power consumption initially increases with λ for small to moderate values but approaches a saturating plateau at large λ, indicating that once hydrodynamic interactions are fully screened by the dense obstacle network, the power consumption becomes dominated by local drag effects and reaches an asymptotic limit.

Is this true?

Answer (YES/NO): NO